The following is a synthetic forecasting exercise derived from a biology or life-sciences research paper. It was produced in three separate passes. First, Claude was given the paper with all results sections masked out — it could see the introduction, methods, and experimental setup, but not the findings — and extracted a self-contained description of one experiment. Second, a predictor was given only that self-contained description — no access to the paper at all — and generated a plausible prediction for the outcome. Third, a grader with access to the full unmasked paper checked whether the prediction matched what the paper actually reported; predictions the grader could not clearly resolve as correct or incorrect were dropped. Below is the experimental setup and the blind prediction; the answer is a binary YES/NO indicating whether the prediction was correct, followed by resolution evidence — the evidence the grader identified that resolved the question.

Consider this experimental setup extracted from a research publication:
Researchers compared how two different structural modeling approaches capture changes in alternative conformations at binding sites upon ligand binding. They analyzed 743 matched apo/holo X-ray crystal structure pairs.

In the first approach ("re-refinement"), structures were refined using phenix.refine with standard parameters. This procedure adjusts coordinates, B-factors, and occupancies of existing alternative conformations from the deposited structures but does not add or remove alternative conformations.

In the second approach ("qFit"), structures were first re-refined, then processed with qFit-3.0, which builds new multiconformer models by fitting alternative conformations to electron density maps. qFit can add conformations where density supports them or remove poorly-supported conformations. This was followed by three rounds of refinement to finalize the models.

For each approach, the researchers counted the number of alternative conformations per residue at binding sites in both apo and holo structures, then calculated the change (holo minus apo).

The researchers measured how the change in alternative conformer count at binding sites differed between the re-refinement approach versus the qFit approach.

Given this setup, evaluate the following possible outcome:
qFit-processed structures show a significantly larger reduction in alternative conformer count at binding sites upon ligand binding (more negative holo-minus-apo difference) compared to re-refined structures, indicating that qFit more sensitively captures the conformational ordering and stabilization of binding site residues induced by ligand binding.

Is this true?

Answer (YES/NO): YES